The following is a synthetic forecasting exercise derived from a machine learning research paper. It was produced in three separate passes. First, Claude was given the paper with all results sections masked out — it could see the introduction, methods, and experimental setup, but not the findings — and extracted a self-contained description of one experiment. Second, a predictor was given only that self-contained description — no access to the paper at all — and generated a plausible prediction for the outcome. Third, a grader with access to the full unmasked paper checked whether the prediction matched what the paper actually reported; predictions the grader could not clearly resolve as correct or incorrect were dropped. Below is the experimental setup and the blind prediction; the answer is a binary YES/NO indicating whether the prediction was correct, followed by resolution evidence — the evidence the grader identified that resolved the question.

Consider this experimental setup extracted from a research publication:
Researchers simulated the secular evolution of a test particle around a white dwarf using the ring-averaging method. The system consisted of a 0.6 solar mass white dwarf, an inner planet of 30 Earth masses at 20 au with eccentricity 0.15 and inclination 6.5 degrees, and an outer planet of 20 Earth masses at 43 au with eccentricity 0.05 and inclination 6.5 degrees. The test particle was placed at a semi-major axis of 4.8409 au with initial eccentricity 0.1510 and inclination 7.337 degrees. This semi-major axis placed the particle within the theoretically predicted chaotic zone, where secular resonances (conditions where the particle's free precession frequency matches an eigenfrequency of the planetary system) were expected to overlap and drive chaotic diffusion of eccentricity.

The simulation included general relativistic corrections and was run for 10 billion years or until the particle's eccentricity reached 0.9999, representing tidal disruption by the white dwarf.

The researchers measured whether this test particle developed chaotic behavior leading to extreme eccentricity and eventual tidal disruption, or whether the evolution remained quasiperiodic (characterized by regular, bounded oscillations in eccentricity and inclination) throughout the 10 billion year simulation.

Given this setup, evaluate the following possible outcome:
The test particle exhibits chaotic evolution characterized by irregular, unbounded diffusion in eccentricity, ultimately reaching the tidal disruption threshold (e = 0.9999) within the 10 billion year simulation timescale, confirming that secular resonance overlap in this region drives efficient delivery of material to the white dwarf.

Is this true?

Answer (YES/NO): NO